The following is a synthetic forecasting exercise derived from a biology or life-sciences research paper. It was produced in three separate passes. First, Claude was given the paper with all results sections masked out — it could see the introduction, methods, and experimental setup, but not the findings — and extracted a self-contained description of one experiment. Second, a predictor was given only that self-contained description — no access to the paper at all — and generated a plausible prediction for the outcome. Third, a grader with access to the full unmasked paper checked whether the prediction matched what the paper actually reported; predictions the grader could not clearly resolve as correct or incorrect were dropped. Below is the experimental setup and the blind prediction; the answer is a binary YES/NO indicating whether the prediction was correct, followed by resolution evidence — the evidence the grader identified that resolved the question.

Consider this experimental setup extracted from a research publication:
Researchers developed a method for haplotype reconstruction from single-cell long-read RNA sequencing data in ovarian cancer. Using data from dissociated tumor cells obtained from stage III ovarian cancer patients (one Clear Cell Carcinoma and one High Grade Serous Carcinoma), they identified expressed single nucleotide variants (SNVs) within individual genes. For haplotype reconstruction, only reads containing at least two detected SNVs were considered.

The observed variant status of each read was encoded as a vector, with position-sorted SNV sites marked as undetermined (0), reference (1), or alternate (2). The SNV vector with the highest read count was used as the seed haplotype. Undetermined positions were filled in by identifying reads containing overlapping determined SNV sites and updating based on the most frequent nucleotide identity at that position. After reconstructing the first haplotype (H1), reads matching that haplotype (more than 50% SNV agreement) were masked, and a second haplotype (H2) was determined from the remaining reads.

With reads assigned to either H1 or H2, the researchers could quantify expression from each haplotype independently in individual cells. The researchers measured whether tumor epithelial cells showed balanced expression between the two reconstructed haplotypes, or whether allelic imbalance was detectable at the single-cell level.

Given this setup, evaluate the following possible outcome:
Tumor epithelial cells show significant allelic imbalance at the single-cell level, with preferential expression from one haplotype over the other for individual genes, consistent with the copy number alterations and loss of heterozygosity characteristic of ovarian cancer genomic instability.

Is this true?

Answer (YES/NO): YES